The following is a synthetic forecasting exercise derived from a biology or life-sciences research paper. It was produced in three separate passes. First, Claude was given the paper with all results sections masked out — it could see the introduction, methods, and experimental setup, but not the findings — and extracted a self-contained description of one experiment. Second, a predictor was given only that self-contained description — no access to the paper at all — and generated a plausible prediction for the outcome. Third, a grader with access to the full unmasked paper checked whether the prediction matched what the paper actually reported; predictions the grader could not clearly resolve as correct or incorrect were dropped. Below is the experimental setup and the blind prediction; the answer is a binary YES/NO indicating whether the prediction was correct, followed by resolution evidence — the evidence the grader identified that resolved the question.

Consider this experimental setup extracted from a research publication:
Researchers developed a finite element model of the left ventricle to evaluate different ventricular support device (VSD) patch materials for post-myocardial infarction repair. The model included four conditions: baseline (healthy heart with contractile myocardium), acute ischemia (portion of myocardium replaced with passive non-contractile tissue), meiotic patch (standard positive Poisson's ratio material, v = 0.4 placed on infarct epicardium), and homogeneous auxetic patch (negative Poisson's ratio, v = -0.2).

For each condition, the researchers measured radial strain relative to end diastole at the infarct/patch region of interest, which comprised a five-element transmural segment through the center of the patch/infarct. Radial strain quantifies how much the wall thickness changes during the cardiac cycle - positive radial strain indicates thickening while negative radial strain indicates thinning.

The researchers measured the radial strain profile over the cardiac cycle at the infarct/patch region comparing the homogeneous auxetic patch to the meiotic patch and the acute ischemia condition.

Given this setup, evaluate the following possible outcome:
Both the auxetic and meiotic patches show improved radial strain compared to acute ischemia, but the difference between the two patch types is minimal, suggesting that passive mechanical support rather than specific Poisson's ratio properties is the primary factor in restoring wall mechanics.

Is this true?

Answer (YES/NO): NO